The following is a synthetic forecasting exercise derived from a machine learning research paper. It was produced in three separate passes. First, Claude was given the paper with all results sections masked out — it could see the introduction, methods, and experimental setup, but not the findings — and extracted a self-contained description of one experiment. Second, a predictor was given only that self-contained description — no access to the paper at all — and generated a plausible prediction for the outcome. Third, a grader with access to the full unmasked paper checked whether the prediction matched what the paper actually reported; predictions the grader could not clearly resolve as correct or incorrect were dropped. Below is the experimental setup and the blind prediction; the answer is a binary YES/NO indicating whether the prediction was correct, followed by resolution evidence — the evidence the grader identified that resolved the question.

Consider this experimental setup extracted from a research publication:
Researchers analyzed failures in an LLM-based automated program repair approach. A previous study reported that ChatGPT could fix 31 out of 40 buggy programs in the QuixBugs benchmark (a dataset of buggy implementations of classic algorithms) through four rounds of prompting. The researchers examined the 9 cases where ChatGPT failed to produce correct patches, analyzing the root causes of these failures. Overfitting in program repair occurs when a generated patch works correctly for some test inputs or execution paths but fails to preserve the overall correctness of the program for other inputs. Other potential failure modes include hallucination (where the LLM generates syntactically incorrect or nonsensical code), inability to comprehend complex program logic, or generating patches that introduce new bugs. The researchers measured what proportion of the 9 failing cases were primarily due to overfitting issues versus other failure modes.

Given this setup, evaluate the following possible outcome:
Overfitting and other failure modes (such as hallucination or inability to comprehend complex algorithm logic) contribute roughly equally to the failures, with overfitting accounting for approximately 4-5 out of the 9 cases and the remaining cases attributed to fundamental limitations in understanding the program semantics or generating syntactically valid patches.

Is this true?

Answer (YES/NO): NO